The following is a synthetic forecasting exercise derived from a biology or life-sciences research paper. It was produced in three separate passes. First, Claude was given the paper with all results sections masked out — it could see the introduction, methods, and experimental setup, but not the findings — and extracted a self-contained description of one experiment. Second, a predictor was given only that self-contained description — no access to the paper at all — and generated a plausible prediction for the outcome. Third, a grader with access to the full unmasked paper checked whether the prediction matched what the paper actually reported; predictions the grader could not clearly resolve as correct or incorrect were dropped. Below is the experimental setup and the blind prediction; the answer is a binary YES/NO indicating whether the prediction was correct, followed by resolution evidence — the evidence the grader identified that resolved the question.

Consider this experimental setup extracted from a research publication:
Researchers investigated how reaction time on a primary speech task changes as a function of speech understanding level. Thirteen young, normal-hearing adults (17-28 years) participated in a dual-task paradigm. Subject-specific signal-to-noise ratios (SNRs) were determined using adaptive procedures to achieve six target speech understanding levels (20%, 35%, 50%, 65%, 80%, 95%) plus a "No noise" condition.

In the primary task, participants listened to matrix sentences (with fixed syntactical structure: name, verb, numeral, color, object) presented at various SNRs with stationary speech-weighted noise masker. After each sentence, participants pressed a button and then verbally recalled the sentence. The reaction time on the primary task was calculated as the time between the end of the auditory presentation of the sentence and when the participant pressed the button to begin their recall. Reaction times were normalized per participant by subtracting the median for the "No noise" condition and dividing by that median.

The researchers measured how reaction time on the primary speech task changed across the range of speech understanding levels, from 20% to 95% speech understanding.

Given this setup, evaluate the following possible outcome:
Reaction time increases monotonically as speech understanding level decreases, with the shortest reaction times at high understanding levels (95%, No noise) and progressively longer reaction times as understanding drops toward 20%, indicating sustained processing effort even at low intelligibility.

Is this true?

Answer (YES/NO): YES